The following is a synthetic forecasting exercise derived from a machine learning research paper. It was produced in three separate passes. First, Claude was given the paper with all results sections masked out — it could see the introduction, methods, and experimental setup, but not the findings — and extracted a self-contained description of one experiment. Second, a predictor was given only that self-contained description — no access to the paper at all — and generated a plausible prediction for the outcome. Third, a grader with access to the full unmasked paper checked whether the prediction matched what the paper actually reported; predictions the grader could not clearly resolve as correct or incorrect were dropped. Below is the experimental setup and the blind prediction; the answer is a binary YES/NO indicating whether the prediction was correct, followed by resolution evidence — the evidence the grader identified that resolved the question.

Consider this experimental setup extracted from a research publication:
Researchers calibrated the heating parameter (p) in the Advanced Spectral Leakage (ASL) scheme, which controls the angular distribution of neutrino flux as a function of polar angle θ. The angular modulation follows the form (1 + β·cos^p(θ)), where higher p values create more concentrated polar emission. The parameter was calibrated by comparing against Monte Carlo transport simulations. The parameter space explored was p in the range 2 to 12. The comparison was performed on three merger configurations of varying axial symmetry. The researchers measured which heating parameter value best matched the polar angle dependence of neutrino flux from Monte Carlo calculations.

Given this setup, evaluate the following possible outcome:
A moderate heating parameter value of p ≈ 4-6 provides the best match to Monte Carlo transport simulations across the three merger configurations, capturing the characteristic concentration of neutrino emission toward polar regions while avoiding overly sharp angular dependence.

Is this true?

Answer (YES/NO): NO